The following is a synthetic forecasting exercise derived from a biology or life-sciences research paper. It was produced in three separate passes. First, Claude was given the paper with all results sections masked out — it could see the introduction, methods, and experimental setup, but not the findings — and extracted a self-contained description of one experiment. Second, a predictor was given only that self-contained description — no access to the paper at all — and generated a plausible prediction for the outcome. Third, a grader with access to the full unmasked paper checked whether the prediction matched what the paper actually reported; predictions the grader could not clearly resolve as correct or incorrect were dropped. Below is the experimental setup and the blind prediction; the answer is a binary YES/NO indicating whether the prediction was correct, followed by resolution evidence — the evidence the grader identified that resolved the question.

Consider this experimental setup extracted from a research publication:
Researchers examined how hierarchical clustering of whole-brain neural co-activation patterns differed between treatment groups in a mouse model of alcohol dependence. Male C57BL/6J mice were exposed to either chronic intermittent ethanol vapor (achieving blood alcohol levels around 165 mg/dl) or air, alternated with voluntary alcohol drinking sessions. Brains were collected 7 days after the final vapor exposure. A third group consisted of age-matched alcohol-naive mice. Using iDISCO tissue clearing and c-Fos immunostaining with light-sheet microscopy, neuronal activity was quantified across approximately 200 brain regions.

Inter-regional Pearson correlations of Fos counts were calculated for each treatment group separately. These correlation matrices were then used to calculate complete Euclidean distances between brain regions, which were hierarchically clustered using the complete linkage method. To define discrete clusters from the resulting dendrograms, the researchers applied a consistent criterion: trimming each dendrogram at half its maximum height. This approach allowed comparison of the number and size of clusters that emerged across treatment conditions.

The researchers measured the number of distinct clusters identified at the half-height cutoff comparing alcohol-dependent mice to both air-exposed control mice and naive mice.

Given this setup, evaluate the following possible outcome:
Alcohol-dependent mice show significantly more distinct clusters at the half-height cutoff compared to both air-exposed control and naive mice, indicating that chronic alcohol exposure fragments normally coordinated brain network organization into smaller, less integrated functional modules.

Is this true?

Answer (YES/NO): NO